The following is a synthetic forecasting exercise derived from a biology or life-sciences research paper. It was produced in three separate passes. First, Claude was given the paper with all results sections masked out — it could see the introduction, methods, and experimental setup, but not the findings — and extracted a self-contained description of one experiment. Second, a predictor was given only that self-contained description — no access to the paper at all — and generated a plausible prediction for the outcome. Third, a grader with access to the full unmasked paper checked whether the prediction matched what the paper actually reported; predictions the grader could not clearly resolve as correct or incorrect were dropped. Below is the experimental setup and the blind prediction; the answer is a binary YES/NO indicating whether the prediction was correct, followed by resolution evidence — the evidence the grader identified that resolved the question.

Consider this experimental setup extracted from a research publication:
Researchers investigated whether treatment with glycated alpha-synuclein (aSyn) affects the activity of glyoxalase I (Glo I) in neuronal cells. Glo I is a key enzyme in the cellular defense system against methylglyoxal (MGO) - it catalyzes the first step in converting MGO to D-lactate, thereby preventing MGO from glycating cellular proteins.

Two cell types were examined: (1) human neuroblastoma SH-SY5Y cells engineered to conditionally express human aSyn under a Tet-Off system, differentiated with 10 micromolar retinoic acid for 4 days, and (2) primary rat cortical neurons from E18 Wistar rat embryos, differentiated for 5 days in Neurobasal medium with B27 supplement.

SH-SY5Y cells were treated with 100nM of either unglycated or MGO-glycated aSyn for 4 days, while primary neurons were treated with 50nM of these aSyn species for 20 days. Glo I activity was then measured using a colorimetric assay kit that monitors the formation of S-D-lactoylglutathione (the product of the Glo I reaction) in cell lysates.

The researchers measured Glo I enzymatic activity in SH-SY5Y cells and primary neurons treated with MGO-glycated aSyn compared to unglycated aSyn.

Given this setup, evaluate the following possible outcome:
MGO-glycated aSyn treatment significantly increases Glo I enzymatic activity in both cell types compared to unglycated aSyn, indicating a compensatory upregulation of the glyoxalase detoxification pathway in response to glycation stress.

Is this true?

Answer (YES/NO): NO